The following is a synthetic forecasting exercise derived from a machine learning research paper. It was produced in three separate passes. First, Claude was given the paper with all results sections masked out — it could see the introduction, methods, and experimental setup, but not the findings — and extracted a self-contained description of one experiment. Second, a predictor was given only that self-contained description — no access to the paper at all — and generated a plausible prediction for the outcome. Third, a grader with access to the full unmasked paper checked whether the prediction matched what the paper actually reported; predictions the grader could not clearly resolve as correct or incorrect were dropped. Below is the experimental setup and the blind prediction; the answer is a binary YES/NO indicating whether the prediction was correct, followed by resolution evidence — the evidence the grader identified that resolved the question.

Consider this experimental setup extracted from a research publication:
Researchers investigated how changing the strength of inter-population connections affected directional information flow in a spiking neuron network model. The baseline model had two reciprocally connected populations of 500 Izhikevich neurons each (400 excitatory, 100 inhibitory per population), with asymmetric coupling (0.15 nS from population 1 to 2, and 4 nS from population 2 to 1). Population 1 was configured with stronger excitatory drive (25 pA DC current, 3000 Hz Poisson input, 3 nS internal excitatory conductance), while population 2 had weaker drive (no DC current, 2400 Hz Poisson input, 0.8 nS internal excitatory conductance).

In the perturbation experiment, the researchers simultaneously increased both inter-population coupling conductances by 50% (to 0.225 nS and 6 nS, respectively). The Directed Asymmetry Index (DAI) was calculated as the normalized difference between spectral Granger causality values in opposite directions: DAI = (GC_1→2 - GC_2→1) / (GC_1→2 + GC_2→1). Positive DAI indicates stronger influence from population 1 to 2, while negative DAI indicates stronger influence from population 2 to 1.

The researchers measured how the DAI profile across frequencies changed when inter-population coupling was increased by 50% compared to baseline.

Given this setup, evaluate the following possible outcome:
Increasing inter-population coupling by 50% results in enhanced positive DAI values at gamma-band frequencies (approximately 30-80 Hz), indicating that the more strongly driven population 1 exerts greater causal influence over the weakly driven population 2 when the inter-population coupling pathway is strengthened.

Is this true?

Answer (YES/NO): NO